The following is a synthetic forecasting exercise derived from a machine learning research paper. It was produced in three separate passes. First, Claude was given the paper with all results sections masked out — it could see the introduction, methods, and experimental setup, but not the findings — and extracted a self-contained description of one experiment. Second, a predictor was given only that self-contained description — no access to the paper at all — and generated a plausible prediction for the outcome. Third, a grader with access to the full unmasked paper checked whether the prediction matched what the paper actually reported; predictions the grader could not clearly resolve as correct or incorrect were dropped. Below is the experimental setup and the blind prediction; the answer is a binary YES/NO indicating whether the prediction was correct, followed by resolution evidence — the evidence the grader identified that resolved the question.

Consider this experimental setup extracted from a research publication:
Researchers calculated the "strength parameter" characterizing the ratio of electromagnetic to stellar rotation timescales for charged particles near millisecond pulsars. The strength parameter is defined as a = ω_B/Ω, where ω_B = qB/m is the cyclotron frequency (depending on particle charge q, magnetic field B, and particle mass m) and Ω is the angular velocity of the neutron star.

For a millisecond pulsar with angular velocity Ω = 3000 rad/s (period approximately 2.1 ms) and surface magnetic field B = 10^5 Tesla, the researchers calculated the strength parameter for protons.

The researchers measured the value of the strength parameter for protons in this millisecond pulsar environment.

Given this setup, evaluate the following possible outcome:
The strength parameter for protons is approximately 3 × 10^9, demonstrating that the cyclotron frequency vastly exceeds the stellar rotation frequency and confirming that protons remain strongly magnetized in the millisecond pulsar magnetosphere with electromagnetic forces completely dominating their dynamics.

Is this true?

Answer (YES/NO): YES